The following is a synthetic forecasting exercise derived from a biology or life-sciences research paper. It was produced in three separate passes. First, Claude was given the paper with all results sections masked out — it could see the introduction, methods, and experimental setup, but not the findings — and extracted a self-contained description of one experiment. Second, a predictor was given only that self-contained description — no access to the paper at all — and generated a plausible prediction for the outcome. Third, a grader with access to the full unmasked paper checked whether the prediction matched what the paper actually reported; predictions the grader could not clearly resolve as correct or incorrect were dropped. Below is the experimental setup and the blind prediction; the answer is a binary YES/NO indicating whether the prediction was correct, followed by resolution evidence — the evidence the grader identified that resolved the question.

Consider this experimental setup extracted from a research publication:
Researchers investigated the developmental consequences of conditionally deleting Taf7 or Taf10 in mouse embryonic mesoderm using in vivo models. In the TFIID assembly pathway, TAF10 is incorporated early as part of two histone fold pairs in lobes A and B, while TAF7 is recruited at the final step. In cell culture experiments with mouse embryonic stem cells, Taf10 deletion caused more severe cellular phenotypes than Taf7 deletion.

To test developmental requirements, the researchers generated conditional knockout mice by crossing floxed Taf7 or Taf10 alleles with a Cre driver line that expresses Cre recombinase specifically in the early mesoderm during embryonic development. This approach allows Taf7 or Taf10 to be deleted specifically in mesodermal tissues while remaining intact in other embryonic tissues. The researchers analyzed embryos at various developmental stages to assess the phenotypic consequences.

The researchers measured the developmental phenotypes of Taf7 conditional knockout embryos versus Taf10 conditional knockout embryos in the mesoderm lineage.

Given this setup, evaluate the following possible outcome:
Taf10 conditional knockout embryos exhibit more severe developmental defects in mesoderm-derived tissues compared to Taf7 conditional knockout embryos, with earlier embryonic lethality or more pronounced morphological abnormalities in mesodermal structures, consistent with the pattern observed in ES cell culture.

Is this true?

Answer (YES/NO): YES